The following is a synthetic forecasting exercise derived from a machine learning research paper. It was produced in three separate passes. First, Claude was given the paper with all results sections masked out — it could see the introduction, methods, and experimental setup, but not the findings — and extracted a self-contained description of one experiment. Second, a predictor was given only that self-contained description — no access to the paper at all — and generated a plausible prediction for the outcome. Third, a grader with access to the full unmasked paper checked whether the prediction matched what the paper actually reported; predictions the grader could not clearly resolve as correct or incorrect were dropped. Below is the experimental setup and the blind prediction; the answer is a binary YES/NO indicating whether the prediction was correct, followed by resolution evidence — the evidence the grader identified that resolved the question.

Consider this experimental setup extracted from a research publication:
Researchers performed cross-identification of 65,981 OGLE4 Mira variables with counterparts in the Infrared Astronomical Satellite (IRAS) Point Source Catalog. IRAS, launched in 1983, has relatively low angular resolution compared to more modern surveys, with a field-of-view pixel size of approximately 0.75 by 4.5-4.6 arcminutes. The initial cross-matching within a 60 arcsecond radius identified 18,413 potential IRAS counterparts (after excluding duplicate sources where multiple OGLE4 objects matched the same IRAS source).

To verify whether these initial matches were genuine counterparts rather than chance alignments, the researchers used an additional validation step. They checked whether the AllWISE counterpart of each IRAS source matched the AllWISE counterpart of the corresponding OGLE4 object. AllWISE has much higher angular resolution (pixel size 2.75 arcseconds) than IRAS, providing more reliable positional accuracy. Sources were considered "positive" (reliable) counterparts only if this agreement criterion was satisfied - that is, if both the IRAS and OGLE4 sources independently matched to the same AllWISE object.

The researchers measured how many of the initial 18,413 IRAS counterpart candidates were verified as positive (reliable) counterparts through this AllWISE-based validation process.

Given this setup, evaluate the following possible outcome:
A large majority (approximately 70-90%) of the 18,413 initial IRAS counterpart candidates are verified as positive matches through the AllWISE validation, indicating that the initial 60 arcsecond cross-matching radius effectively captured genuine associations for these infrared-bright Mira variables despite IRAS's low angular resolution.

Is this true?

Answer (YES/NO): YES